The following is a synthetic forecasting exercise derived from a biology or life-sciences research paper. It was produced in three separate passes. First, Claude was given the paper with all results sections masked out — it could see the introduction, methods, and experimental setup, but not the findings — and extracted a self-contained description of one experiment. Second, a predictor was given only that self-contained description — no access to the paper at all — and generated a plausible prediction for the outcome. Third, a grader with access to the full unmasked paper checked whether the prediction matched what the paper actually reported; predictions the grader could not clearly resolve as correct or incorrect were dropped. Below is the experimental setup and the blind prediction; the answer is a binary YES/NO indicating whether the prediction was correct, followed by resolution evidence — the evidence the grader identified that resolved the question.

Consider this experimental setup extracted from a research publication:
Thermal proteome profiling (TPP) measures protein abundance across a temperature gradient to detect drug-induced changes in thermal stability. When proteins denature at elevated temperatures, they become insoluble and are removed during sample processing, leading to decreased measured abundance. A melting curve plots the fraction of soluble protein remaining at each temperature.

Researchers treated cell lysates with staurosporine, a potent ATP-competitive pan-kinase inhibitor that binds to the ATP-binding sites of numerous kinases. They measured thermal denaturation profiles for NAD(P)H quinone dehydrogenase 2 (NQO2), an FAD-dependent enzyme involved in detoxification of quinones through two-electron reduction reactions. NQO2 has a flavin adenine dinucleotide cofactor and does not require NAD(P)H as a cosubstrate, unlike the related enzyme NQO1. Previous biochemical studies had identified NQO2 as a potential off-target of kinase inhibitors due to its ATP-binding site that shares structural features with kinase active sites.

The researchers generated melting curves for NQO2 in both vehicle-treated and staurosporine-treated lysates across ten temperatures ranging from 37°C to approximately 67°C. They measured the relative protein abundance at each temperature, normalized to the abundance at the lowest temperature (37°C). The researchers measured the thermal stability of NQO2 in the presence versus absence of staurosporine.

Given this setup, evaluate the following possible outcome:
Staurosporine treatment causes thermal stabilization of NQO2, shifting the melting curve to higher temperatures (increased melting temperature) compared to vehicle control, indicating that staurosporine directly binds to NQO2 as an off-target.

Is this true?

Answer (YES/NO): YES